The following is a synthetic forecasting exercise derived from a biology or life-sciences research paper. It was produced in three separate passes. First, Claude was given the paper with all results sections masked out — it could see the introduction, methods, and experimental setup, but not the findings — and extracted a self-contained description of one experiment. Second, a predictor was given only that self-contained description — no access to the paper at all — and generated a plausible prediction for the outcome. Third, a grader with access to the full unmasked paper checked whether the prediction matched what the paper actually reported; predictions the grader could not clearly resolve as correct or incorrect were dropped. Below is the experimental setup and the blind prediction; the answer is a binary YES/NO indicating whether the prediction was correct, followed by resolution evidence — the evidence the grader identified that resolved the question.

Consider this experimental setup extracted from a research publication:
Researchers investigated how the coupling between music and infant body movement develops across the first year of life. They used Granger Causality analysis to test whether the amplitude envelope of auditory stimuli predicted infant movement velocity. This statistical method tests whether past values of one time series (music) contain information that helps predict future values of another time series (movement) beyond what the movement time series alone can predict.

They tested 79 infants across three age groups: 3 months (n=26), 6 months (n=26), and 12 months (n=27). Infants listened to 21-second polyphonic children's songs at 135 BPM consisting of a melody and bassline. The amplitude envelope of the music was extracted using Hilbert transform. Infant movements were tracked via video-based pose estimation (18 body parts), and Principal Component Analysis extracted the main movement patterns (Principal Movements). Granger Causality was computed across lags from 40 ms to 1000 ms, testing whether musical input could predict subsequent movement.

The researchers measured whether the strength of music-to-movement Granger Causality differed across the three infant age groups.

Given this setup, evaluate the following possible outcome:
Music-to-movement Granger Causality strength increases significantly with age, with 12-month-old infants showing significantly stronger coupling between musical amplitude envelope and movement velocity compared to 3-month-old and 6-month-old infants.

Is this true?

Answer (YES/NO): NO